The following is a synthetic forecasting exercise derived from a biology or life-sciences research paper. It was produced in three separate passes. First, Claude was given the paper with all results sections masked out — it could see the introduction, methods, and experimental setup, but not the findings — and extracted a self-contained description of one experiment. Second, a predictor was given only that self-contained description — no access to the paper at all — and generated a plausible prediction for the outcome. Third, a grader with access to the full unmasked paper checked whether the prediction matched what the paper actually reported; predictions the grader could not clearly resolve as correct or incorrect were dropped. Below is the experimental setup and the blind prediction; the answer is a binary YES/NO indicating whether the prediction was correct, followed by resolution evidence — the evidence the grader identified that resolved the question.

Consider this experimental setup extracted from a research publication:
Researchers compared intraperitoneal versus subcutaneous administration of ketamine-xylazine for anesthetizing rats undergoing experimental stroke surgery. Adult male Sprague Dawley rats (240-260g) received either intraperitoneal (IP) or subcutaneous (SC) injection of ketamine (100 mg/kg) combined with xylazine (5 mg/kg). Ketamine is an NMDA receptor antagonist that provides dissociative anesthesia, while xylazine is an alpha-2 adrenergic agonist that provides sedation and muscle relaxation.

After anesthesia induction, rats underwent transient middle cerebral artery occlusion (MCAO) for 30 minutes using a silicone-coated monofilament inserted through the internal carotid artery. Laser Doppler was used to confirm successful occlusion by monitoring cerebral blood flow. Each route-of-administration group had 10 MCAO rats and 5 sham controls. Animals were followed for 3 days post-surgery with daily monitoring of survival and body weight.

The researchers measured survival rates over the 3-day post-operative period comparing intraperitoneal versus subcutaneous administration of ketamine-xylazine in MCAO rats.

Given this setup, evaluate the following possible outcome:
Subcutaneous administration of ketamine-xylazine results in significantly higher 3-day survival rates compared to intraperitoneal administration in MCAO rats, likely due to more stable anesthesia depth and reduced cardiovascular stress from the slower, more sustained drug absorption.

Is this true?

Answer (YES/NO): NO